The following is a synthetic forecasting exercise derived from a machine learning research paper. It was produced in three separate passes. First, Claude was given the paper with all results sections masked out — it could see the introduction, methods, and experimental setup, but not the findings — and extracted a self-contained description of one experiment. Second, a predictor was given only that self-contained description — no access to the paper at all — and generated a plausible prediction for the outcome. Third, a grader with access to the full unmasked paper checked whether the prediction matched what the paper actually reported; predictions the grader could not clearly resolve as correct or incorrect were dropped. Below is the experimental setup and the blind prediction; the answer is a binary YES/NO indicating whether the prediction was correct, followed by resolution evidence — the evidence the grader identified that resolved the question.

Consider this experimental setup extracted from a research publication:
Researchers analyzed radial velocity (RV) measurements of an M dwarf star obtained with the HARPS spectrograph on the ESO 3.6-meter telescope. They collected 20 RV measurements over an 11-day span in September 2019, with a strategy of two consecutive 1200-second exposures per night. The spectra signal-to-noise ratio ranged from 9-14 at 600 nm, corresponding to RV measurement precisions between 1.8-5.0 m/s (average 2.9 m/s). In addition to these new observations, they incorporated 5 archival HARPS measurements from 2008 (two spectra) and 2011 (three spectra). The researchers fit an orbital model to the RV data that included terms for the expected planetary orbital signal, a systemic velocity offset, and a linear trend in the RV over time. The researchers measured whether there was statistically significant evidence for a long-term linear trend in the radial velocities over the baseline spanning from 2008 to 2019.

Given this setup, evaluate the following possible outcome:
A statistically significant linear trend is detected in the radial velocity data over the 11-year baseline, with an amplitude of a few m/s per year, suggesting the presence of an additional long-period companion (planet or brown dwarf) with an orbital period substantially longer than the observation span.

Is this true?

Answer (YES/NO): NO